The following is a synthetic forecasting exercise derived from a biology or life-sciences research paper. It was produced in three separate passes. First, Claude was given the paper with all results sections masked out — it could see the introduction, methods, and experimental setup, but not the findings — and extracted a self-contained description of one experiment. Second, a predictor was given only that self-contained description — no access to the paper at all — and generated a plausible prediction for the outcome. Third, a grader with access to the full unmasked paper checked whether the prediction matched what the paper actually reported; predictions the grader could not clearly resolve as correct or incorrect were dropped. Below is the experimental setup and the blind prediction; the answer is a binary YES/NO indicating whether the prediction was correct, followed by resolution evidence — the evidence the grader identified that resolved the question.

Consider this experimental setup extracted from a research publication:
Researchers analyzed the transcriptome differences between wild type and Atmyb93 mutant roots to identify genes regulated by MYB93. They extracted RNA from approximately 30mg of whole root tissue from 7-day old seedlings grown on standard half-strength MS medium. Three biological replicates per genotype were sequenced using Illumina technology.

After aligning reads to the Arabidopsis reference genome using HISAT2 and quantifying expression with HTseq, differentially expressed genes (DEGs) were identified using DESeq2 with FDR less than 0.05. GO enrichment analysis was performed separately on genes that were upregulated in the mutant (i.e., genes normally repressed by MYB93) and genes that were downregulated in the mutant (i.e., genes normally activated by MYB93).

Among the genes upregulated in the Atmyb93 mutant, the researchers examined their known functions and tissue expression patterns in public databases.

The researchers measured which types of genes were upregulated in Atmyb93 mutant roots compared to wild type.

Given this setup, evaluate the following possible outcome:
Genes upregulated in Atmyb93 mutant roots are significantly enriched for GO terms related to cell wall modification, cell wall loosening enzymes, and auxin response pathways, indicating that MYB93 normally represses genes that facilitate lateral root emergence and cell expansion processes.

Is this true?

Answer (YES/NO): NO